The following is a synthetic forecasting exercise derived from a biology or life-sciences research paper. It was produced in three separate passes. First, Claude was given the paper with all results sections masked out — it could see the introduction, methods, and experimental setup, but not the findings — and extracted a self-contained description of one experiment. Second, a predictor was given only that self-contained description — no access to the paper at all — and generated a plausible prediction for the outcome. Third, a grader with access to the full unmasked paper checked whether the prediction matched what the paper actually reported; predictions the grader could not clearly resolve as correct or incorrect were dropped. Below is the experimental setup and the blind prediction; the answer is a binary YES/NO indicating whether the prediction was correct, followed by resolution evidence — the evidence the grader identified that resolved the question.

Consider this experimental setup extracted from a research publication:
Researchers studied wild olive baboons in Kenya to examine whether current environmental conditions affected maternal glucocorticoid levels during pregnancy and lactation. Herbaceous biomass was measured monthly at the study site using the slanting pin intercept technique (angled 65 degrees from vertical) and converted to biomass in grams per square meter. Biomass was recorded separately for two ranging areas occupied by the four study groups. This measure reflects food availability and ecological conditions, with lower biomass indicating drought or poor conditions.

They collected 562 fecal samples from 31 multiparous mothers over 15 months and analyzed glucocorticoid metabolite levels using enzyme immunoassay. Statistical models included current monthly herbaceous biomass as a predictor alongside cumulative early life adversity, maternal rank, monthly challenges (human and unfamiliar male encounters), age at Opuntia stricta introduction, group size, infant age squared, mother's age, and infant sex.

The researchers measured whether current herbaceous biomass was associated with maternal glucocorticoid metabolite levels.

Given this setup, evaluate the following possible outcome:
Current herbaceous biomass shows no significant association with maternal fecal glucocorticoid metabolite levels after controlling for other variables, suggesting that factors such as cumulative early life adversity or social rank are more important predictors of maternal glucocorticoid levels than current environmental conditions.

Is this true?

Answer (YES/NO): NO